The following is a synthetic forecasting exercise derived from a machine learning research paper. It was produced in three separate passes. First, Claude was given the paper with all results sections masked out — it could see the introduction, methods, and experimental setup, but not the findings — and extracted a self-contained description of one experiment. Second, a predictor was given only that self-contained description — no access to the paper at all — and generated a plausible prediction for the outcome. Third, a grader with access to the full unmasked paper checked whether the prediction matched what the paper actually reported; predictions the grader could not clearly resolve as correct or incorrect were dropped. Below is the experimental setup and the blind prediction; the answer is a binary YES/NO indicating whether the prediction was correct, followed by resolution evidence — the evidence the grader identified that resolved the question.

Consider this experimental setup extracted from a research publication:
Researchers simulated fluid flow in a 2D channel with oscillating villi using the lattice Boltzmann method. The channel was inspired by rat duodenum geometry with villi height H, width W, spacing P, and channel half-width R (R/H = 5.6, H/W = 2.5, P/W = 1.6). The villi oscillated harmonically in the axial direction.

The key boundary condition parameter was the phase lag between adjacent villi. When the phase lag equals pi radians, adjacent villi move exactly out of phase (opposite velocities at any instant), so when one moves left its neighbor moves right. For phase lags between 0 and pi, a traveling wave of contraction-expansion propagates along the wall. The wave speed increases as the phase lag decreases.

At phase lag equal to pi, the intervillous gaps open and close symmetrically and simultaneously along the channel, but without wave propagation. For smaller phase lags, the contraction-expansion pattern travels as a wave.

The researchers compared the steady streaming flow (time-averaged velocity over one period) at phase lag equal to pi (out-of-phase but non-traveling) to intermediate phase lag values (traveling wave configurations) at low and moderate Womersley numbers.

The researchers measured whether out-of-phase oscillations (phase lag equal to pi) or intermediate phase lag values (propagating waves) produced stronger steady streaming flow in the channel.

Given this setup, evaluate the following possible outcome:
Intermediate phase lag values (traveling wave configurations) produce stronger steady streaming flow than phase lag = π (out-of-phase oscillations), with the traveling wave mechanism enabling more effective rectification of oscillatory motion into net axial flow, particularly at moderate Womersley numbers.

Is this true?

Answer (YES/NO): YES